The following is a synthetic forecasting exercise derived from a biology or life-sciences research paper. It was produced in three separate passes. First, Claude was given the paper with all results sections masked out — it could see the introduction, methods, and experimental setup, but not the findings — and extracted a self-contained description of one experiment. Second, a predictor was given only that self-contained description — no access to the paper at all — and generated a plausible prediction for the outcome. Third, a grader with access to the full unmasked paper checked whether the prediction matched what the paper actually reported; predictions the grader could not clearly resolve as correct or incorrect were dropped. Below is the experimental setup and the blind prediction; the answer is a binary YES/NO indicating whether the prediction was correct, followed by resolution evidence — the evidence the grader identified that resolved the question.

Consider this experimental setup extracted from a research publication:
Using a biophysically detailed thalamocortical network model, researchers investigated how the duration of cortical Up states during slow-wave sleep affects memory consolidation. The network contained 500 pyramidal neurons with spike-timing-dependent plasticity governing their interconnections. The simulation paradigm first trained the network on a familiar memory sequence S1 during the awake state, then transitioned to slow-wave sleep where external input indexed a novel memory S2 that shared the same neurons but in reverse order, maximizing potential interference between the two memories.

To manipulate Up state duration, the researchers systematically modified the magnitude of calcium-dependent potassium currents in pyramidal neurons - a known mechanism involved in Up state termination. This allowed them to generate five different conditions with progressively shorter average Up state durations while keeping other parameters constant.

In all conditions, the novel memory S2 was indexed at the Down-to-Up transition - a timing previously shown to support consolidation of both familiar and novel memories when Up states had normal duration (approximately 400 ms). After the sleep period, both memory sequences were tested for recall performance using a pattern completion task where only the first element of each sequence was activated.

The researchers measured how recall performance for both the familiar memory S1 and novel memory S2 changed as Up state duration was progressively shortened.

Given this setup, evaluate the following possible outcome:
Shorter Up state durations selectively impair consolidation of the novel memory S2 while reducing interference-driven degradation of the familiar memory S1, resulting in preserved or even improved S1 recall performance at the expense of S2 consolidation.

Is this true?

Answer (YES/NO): NO